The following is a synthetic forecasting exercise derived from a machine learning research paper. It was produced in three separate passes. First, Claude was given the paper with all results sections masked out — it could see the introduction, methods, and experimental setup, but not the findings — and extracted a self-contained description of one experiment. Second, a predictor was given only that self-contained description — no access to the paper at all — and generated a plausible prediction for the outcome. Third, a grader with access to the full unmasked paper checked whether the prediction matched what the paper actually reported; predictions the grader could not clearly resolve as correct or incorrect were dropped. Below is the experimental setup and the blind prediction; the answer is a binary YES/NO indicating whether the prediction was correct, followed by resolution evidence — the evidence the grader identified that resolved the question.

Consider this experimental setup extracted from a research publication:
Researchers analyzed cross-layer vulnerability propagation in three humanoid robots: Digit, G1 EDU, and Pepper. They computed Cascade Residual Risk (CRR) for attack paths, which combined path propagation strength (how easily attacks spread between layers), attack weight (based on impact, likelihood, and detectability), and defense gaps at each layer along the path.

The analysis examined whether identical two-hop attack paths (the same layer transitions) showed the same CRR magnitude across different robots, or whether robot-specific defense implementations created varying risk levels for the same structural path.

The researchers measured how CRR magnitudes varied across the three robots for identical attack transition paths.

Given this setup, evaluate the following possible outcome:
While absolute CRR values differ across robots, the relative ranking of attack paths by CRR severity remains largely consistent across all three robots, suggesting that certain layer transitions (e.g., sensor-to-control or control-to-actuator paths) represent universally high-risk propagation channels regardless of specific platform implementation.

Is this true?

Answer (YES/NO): NO